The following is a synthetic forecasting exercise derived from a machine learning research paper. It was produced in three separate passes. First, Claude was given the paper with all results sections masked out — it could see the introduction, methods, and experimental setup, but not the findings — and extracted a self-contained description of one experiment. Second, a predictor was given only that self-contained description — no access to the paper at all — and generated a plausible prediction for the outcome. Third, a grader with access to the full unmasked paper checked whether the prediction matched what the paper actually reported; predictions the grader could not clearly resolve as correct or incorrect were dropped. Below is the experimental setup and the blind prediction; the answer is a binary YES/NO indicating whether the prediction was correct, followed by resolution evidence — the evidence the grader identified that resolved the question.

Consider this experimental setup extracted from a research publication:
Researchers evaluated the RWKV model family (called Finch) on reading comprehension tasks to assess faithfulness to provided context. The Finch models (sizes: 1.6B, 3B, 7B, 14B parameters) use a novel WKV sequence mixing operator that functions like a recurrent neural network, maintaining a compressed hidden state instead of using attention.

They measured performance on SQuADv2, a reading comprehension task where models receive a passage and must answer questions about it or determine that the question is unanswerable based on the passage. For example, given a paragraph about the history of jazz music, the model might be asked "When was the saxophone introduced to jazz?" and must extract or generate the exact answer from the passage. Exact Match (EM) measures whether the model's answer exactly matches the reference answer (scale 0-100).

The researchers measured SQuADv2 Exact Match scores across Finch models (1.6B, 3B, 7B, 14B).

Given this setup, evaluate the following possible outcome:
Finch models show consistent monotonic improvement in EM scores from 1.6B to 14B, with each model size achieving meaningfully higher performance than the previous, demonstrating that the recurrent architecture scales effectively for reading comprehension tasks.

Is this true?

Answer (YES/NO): NO